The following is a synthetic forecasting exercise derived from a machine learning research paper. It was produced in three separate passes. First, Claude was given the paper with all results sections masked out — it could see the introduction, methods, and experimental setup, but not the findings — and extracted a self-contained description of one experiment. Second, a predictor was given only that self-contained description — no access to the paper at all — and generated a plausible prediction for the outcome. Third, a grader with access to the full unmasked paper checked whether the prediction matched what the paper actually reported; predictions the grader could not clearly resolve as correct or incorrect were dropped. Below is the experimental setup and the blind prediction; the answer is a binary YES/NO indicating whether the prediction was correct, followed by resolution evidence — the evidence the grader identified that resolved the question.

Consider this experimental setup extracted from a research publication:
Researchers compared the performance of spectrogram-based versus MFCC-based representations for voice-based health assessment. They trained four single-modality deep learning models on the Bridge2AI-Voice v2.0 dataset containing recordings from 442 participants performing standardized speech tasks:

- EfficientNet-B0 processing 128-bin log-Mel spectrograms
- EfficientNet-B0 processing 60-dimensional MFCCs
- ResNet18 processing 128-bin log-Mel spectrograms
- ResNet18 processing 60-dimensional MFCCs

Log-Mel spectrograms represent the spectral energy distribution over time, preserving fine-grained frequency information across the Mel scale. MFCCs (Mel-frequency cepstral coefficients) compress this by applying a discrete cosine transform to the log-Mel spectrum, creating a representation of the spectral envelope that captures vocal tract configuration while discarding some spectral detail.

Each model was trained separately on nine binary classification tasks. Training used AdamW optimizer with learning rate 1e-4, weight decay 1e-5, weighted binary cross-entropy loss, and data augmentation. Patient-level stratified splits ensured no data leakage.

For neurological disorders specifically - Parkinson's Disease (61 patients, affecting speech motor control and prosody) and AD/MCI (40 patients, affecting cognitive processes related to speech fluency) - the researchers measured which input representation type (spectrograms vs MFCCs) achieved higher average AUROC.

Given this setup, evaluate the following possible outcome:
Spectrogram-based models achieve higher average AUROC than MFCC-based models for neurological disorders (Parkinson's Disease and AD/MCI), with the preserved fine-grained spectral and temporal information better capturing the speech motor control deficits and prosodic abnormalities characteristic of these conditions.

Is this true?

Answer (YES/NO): NO